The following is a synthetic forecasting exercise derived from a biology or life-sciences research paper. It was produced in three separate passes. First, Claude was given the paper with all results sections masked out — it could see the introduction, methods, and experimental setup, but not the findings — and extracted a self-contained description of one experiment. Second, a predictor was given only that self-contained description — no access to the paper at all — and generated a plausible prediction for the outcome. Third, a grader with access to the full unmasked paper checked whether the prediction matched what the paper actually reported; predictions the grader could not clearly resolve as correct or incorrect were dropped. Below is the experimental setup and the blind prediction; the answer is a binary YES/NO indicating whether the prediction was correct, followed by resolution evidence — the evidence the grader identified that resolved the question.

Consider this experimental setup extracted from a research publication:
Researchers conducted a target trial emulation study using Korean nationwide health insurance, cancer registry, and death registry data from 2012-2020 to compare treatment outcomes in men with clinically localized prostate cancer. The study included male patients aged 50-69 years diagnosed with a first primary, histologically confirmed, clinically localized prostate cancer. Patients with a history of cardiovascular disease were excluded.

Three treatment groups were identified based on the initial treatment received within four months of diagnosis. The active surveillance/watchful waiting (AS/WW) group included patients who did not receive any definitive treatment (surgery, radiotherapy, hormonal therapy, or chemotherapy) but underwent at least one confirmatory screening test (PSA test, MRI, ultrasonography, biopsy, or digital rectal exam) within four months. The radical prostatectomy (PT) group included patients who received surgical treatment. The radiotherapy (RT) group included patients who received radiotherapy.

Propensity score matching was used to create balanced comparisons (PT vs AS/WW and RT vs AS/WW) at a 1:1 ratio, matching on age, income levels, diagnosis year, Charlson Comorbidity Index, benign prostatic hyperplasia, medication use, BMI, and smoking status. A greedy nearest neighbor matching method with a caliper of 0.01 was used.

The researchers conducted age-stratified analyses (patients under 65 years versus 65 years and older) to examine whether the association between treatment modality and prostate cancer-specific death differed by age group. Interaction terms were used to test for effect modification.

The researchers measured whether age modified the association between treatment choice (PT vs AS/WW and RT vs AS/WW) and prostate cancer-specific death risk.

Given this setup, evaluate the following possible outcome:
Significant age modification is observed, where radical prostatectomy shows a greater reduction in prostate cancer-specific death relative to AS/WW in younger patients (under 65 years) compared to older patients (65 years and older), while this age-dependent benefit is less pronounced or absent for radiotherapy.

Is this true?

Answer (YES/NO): NO